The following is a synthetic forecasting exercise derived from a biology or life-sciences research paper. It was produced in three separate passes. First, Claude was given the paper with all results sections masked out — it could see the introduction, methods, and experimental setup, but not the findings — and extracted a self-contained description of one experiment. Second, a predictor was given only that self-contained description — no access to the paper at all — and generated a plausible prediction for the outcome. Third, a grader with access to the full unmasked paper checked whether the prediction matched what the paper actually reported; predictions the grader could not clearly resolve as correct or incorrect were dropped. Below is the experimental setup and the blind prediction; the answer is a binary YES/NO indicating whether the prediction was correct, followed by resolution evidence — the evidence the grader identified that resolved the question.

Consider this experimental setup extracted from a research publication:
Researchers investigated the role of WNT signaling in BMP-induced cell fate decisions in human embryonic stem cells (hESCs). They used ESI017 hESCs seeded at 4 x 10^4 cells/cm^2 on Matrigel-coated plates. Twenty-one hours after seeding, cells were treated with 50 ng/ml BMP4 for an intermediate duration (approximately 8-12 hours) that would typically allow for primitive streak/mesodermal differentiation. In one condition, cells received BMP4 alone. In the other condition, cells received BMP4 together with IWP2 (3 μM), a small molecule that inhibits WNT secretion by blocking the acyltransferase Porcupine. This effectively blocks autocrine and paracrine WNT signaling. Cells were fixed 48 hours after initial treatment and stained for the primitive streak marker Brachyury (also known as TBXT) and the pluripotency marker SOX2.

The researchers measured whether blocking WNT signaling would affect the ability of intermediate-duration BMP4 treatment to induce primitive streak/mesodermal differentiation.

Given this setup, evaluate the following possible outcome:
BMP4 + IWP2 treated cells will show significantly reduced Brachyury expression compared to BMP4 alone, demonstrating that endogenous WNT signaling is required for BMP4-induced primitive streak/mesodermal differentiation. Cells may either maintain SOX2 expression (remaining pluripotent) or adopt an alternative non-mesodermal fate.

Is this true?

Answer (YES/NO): YES